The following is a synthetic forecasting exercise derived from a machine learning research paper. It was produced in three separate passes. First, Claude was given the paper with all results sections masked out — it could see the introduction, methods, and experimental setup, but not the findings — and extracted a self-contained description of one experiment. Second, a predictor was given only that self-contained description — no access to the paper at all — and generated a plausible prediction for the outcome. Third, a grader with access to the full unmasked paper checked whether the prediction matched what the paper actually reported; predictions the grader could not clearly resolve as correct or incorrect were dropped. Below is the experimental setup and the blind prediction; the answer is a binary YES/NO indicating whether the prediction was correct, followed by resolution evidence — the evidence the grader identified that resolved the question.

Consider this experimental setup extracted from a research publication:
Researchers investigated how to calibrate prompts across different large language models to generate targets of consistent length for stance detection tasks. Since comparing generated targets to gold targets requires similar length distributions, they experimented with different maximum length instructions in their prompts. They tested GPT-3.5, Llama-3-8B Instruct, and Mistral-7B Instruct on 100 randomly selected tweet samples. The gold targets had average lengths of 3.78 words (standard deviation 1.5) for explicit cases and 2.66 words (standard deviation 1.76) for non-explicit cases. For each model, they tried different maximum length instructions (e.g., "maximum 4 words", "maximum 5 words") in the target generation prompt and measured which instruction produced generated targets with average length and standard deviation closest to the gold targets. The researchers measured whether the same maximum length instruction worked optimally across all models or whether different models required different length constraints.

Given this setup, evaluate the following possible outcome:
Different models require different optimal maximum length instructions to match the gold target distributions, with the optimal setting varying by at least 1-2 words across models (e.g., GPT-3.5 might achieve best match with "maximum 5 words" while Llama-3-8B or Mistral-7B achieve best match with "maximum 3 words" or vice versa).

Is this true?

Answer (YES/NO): YES